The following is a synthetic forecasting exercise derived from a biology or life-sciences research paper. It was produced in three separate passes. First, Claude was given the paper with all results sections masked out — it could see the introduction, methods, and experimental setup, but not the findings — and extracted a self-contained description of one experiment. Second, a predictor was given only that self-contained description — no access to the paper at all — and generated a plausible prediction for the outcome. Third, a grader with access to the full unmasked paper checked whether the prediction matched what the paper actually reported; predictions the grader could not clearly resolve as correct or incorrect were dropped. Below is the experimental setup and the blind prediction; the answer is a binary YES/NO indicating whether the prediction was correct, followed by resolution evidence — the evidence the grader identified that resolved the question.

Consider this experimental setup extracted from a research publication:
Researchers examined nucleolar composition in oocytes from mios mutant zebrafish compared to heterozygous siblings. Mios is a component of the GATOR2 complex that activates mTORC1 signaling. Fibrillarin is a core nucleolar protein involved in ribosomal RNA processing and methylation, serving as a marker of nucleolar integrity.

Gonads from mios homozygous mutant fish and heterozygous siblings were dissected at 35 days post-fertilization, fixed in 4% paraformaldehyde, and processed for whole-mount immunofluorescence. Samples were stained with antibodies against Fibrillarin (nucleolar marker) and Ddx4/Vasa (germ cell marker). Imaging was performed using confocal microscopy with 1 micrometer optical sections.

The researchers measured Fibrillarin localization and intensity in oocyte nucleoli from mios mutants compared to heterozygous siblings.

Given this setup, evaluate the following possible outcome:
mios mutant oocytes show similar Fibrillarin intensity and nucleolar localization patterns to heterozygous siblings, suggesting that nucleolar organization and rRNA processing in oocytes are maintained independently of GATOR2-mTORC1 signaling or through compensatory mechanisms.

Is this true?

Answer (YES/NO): NO